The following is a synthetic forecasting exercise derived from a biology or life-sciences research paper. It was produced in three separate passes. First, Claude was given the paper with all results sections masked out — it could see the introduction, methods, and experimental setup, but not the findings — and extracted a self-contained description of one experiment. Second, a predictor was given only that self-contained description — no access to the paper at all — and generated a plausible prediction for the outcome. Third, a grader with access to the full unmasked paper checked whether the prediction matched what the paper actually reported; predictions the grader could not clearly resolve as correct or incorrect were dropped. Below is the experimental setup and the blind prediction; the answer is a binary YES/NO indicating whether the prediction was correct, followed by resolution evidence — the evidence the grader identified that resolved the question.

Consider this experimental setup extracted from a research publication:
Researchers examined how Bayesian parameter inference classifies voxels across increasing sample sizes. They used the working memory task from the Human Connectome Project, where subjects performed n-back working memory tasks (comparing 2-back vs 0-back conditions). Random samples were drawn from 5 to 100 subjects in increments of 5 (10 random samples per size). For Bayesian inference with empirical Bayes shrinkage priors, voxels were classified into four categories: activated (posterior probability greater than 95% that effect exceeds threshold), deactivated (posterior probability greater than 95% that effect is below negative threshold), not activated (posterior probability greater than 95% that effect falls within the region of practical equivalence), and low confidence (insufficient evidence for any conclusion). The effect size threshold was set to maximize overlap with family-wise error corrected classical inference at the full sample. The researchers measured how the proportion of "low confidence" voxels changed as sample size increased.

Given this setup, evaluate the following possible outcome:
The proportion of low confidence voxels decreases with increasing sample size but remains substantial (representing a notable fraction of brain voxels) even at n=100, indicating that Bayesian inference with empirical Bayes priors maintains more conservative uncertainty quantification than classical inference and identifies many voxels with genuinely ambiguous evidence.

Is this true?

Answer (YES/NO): YES